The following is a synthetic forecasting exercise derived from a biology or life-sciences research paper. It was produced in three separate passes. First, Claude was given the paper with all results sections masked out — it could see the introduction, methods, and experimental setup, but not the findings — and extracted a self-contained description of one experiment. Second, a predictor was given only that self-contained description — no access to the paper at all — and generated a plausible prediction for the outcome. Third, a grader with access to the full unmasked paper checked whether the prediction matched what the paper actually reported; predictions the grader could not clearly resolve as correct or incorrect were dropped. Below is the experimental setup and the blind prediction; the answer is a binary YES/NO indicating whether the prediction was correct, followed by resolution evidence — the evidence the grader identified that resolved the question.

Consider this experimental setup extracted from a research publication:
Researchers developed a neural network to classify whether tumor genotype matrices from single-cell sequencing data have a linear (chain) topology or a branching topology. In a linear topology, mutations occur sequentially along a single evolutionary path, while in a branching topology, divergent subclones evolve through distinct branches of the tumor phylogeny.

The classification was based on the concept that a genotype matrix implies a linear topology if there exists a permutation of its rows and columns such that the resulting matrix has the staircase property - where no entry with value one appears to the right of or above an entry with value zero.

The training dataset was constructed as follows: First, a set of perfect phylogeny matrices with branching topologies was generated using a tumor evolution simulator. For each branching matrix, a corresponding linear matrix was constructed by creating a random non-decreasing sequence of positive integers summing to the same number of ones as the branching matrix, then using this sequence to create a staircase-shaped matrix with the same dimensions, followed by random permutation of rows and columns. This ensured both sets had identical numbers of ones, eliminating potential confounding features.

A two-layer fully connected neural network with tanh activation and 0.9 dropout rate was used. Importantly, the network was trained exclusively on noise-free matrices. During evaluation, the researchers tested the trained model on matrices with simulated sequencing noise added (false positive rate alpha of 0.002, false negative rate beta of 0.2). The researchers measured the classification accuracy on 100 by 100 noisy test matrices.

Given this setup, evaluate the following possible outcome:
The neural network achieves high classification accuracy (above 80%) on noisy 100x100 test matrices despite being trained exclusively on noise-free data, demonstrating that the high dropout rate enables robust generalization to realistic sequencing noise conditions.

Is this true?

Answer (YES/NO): NO